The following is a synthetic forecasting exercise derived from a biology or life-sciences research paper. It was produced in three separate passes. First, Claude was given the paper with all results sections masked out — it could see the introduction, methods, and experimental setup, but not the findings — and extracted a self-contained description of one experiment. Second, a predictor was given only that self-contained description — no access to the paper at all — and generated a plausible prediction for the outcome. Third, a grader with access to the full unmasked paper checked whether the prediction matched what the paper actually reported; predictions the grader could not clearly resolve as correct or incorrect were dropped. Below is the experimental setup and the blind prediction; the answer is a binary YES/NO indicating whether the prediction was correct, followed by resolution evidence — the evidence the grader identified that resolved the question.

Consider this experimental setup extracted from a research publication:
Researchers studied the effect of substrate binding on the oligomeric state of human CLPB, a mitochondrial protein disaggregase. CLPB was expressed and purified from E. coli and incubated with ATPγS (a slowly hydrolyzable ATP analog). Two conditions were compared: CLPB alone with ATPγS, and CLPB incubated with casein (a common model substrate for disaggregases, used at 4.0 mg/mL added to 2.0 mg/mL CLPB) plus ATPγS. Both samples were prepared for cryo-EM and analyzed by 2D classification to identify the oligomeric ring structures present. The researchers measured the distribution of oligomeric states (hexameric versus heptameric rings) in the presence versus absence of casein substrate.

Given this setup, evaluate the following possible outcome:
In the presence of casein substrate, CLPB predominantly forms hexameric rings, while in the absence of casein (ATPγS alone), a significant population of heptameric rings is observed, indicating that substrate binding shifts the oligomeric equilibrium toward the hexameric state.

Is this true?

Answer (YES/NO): NO